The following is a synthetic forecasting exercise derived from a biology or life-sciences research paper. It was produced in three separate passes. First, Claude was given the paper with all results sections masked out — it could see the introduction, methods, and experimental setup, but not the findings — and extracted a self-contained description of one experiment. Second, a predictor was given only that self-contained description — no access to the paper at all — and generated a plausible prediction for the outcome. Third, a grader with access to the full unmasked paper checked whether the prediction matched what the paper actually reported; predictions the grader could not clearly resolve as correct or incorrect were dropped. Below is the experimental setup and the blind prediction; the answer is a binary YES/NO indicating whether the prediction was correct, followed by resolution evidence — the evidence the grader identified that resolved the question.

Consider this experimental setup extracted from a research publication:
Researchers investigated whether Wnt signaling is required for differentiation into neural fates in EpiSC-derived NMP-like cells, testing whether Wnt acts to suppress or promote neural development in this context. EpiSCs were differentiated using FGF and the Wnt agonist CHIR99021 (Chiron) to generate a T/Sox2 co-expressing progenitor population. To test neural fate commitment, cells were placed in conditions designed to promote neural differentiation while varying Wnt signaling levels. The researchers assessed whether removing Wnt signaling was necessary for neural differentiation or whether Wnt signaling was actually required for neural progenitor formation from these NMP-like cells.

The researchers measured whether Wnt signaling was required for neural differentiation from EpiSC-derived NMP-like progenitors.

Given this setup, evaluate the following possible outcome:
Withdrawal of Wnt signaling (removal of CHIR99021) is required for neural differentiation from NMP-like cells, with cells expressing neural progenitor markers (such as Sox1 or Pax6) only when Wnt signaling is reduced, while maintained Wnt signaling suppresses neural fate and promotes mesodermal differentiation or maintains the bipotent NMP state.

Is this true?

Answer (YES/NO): NO